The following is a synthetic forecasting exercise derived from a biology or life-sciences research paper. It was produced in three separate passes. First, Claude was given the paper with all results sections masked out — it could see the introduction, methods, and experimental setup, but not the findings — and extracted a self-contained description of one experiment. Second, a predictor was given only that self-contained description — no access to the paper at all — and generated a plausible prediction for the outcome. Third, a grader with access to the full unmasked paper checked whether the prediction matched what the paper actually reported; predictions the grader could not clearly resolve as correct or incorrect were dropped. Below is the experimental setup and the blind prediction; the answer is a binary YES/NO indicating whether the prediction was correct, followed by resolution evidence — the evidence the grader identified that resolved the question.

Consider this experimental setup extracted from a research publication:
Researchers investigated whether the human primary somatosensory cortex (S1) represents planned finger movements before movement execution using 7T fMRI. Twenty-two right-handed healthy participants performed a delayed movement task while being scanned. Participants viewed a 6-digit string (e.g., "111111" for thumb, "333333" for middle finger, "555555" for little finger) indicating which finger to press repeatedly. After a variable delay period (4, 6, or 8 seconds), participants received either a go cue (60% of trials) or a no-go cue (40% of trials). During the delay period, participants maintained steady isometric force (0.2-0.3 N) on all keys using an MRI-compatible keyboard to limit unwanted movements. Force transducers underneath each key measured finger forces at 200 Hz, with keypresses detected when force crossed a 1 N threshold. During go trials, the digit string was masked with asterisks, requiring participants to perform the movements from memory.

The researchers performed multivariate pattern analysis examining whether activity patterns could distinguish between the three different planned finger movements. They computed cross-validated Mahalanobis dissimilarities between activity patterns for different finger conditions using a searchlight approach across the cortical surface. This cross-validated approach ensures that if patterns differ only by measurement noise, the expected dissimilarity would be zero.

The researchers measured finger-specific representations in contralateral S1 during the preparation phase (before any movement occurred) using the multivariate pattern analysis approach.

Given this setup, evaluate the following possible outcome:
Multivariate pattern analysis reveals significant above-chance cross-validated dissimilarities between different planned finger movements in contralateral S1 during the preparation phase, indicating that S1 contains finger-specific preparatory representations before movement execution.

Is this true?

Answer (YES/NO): YES